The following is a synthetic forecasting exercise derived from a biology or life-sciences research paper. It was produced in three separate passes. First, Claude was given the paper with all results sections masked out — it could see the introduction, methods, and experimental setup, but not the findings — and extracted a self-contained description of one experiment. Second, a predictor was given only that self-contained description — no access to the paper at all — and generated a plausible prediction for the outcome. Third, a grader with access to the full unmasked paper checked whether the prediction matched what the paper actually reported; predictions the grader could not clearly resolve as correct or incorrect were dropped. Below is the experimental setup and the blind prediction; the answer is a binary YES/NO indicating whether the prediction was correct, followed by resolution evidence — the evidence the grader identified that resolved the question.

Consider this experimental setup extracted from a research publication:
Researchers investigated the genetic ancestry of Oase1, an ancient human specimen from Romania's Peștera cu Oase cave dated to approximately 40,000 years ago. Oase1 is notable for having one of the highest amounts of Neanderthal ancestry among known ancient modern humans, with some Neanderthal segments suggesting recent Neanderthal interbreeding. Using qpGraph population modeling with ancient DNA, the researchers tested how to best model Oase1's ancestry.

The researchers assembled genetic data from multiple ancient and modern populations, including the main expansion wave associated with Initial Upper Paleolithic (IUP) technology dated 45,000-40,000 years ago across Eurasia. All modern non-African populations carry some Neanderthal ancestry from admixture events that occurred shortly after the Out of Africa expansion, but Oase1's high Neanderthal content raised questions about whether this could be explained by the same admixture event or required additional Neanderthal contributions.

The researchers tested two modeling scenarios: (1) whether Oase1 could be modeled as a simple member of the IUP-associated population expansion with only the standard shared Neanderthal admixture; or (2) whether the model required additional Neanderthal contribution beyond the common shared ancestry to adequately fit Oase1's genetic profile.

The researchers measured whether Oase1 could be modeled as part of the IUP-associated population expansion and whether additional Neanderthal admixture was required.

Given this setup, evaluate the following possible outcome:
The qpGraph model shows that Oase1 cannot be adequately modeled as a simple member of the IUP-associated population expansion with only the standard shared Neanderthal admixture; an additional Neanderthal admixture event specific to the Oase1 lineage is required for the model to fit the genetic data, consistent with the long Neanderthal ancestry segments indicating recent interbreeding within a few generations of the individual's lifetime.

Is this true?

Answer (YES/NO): YES